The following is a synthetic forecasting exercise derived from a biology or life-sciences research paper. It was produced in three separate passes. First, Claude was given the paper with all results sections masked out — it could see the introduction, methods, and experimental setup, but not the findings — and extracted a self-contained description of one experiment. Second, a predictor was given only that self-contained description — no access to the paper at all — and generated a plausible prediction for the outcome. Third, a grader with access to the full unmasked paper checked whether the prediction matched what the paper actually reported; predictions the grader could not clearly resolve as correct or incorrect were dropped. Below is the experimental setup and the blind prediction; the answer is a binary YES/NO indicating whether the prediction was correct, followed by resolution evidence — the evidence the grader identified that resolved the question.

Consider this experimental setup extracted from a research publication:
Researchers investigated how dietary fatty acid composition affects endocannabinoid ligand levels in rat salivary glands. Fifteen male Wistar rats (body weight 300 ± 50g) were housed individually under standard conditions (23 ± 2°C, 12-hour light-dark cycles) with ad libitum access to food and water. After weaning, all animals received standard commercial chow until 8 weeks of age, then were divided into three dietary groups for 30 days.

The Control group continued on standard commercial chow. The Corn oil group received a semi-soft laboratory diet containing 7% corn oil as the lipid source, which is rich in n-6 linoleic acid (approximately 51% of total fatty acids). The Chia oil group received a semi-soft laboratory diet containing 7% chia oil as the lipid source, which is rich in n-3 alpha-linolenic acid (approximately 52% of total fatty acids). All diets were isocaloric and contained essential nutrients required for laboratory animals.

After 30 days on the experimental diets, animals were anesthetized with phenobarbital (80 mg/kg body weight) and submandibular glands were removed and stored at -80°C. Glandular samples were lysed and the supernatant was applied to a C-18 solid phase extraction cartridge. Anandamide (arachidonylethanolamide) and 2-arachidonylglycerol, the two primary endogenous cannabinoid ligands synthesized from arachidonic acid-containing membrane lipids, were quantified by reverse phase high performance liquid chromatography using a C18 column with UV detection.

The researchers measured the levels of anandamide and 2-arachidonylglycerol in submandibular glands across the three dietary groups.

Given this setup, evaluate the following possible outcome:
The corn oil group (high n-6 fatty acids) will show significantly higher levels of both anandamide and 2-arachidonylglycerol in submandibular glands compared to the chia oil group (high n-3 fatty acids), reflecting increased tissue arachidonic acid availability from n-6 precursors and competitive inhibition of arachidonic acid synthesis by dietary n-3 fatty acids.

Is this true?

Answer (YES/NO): NO